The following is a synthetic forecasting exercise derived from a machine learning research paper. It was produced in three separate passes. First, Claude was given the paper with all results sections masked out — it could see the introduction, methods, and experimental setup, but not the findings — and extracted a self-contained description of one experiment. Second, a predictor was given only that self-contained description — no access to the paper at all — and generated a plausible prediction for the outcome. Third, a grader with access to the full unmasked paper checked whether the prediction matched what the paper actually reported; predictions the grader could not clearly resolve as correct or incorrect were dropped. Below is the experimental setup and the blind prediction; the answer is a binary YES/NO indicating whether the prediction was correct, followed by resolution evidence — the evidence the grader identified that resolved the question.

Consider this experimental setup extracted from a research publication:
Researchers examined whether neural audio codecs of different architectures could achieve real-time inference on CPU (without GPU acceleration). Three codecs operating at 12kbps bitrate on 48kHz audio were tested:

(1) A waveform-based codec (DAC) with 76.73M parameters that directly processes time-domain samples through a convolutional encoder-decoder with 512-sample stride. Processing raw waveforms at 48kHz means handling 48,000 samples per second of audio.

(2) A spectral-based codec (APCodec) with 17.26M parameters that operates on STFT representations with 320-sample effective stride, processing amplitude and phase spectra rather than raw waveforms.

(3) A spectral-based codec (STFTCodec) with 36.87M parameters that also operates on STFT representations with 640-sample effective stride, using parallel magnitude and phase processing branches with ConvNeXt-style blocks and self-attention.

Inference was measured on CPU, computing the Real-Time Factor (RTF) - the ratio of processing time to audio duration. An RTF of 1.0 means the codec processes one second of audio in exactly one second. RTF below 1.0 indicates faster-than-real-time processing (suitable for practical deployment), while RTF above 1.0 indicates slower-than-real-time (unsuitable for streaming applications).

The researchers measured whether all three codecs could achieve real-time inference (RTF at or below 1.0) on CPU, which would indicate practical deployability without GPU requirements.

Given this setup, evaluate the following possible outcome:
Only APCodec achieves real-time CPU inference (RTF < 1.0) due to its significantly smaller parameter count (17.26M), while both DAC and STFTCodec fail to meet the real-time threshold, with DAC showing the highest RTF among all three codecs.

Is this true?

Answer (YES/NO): NO